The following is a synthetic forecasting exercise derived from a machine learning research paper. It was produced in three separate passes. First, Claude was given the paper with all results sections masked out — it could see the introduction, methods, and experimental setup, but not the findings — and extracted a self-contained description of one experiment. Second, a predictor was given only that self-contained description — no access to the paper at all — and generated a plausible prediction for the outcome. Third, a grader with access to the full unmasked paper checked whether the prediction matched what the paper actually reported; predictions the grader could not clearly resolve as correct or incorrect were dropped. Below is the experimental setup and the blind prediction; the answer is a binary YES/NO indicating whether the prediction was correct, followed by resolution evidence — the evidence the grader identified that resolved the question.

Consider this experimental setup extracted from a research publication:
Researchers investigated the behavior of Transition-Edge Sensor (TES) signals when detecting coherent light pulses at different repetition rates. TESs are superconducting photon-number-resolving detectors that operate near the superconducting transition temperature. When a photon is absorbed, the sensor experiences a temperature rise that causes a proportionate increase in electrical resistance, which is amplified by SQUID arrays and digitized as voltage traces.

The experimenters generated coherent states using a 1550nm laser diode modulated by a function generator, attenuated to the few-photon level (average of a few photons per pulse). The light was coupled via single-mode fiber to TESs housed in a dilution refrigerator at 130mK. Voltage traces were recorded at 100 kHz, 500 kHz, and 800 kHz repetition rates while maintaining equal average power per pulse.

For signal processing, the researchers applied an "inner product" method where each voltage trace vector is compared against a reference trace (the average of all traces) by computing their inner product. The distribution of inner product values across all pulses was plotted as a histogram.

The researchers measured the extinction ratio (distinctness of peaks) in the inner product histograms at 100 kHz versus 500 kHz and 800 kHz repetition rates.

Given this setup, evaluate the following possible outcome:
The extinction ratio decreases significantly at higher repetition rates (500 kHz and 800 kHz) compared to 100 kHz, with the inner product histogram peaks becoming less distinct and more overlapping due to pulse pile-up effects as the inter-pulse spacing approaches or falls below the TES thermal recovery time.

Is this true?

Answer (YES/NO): YES